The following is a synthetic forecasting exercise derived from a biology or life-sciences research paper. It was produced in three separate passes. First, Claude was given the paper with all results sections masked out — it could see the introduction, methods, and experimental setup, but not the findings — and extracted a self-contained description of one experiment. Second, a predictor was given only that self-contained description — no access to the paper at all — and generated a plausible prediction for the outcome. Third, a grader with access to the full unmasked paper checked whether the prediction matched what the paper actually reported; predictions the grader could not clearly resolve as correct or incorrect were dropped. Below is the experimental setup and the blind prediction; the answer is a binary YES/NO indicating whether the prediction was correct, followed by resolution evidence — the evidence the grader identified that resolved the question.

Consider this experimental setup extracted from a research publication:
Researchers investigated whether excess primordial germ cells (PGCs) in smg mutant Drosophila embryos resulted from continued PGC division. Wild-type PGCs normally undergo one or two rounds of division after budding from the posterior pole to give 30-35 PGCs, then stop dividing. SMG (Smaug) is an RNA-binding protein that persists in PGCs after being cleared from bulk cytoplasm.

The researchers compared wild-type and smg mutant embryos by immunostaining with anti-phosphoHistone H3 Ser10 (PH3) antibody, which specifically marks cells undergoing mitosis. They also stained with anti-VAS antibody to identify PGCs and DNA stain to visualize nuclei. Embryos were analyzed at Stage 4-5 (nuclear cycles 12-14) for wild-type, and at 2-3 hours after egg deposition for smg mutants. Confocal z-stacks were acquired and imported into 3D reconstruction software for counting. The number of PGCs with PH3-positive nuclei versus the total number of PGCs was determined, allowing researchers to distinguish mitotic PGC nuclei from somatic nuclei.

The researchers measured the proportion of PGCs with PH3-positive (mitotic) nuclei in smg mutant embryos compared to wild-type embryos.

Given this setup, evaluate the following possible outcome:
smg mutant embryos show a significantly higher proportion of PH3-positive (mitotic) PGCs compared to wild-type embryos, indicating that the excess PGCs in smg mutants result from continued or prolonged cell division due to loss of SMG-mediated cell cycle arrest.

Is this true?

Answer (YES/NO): NO